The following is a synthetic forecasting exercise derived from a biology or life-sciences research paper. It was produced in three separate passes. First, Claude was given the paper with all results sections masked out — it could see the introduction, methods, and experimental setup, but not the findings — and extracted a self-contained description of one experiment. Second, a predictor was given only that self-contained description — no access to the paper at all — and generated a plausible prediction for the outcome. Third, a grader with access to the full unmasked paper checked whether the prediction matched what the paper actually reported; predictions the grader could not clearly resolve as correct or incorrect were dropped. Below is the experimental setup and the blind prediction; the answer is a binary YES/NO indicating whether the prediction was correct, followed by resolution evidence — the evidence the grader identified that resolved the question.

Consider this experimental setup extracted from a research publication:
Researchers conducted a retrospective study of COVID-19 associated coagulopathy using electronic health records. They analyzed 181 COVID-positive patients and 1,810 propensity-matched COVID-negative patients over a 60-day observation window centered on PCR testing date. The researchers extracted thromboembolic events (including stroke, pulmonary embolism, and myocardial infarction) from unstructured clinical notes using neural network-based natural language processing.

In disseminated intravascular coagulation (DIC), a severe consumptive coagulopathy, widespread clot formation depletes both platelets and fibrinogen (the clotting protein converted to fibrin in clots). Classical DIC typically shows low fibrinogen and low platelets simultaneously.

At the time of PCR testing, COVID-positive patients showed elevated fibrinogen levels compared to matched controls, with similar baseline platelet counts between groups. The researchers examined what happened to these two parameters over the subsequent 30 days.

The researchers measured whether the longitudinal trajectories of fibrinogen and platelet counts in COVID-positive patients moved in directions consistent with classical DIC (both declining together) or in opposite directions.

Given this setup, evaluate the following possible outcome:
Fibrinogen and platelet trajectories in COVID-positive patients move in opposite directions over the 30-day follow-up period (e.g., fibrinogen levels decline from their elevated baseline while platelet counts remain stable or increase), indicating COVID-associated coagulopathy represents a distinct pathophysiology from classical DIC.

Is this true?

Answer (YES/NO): YES